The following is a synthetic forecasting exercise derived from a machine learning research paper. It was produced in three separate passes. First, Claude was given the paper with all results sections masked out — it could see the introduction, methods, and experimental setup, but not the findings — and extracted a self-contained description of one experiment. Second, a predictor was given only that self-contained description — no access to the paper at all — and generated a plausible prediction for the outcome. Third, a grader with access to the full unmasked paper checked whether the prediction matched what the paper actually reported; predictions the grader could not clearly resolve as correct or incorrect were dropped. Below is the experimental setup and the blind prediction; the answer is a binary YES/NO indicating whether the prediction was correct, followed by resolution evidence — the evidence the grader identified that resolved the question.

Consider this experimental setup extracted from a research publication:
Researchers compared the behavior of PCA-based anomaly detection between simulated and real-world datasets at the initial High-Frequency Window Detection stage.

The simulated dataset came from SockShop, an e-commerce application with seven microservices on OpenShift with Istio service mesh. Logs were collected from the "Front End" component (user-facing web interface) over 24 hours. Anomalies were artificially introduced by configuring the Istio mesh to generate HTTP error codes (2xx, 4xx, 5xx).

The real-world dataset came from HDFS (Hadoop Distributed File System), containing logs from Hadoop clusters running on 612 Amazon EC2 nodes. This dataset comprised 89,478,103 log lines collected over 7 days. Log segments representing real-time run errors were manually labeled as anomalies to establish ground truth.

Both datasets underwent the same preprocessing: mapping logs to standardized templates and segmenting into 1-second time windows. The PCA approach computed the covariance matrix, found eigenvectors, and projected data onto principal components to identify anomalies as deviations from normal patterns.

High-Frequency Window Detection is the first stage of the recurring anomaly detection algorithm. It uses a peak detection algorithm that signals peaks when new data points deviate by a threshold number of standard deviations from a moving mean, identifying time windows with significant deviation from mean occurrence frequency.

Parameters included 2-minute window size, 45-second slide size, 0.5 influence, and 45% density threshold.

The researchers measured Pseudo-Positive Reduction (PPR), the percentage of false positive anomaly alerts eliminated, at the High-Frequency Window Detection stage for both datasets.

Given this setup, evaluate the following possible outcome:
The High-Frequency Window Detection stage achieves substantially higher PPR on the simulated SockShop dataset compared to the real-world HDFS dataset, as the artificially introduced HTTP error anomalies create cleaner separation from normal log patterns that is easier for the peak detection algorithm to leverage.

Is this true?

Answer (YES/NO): NO